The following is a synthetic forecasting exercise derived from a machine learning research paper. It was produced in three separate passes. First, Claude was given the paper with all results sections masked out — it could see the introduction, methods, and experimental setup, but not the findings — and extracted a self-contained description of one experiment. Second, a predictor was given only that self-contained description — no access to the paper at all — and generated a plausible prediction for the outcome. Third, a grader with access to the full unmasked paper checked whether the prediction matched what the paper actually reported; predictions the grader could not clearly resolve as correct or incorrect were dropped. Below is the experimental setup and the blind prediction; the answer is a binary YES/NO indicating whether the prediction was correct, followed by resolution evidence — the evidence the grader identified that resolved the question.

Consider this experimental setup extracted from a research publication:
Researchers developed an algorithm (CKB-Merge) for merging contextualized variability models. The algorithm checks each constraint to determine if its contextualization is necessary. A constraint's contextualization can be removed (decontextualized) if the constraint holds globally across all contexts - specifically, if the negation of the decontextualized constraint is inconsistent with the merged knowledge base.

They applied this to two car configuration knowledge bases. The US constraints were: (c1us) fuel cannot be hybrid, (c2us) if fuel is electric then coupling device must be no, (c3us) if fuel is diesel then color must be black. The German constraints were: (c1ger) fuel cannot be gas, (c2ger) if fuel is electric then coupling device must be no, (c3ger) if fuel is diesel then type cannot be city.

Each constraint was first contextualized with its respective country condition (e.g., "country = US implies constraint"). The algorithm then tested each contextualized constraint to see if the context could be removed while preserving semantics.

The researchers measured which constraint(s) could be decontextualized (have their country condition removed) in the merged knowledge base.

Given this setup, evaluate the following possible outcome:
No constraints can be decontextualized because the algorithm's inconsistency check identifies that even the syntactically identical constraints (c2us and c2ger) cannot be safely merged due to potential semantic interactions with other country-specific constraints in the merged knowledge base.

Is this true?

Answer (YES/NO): NO